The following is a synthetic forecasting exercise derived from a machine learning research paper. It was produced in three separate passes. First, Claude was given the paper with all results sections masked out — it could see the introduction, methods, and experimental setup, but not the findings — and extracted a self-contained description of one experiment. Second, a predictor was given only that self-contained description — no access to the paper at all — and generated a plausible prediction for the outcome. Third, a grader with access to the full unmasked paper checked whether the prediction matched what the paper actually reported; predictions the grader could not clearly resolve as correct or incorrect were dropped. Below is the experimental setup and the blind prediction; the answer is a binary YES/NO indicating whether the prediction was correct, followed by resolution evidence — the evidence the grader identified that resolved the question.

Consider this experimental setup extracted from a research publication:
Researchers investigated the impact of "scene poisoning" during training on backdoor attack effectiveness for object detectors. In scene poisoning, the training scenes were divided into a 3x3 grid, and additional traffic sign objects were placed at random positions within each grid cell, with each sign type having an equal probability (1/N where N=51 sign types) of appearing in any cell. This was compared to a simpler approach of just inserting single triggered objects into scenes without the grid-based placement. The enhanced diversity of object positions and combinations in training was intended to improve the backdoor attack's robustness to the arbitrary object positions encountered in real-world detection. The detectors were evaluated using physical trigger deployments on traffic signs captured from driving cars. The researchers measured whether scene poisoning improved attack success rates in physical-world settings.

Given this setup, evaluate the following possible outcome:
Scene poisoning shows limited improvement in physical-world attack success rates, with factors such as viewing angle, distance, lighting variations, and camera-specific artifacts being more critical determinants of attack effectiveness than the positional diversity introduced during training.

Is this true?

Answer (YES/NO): NO